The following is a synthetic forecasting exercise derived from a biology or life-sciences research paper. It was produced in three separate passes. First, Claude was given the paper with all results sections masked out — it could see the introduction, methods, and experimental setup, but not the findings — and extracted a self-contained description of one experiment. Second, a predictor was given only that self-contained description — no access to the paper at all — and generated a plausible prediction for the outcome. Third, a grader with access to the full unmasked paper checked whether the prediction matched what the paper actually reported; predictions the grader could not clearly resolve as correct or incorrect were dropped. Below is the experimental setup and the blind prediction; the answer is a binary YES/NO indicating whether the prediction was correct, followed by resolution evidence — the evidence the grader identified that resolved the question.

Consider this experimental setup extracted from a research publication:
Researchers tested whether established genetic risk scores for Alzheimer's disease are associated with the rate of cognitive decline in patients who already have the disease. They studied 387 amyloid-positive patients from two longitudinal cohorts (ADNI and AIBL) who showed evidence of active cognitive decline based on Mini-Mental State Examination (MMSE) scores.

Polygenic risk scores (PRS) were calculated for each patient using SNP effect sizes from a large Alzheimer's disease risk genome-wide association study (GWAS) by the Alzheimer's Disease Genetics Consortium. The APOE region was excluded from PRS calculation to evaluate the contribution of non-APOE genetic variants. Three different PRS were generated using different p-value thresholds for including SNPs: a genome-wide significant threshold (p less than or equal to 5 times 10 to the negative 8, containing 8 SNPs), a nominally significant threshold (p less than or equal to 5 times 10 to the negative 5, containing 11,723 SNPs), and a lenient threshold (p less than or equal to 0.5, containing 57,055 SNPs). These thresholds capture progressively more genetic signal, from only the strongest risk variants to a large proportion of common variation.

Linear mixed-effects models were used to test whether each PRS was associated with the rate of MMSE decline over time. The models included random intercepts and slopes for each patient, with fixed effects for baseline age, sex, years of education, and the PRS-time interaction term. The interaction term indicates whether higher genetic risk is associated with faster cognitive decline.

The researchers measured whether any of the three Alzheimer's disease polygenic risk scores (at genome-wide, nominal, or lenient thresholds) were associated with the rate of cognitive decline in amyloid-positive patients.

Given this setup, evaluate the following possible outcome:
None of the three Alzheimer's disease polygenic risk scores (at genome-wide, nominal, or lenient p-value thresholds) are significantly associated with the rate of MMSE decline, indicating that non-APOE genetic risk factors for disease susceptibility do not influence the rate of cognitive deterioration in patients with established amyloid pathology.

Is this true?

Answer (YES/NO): YES